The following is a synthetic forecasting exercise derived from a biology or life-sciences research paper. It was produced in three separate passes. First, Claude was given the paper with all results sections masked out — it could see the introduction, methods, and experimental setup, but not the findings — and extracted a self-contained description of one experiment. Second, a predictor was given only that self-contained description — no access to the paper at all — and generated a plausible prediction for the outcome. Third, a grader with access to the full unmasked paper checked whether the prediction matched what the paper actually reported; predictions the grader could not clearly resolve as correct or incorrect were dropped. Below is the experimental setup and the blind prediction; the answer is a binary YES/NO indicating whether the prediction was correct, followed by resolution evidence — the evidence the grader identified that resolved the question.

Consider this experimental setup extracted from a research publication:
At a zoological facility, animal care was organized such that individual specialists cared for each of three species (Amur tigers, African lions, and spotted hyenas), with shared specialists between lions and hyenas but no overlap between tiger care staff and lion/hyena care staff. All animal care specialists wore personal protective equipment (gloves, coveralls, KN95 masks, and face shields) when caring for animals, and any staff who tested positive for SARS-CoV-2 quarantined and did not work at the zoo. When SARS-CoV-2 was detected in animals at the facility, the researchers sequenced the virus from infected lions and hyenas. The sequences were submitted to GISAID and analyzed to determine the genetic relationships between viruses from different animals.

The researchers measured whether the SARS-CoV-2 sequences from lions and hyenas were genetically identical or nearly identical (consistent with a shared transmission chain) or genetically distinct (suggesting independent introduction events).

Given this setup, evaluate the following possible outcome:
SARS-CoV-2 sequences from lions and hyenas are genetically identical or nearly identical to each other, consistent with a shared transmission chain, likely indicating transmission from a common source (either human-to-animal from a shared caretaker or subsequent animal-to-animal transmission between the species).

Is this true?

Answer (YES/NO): YES